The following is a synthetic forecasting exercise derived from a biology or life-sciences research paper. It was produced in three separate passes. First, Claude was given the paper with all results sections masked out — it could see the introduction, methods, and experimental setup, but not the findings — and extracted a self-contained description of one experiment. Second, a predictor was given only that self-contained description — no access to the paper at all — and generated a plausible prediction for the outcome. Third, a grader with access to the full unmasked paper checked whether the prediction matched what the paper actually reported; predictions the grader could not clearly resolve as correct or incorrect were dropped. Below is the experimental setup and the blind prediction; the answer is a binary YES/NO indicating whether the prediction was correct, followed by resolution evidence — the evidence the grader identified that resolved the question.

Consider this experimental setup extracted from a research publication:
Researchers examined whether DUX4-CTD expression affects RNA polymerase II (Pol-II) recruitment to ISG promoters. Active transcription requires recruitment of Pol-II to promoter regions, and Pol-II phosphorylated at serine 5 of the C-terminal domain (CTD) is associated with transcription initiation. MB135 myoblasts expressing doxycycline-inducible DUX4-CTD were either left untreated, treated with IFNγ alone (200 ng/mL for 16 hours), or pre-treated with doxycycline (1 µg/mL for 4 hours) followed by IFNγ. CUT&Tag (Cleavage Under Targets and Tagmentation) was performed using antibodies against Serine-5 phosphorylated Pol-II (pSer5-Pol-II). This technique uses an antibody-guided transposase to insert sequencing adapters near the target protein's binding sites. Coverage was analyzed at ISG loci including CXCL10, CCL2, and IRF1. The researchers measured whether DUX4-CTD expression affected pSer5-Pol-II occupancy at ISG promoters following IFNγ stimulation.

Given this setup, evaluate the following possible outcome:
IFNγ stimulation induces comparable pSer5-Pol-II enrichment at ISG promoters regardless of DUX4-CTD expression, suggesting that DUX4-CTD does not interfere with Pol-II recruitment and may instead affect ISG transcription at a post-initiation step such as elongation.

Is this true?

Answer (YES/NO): NO